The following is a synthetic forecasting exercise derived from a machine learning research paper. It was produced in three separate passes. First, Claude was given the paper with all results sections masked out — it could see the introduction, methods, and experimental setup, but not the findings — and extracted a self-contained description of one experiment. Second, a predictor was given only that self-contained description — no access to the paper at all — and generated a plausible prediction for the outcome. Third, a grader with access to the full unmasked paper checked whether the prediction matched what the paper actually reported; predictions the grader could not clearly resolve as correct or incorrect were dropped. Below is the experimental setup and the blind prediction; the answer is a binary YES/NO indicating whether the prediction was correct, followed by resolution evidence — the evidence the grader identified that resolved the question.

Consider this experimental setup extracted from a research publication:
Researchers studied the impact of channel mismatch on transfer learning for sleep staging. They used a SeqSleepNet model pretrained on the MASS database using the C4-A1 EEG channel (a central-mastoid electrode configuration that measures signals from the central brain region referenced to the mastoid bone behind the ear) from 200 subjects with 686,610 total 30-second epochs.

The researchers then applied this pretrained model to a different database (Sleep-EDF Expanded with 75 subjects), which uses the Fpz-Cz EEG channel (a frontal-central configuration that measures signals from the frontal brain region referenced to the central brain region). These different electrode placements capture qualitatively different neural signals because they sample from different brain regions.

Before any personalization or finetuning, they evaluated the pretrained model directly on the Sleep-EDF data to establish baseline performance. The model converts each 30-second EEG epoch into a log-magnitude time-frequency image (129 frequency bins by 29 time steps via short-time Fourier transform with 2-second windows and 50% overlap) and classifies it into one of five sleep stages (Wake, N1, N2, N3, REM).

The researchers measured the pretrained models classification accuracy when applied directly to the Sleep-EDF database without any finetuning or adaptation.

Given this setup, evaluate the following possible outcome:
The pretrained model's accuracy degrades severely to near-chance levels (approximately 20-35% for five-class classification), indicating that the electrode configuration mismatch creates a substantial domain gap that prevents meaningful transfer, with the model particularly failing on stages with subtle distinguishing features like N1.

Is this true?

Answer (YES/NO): NO